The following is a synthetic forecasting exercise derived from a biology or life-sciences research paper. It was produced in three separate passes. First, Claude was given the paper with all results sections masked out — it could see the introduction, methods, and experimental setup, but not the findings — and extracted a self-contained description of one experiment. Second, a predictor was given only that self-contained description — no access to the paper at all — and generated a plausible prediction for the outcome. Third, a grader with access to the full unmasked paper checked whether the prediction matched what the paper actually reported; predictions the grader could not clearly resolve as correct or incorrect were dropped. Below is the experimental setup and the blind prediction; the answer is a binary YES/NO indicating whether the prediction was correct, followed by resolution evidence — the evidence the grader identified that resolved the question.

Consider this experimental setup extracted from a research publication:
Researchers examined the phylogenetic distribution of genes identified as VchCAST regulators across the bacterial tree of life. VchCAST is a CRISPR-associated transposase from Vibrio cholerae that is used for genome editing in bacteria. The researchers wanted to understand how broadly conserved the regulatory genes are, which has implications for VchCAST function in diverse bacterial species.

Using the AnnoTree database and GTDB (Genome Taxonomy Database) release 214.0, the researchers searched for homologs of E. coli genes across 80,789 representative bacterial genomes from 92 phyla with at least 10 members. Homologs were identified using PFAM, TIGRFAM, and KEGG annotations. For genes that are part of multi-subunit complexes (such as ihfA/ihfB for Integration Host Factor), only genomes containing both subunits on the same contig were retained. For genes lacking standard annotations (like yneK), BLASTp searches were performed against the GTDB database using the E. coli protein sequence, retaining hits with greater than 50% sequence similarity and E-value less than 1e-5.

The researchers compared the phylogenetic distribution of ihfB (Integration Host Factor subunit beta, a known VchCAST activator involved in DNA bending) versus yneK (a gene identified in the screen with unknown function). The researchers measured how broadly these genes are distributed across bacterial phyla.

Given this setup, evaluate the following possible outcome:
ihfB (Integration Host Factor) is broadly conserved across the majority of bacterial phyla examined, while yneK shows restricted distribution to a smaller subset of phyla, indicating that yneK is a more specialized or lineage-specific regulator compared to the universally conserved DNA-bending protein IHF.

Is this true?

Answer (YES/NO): NO